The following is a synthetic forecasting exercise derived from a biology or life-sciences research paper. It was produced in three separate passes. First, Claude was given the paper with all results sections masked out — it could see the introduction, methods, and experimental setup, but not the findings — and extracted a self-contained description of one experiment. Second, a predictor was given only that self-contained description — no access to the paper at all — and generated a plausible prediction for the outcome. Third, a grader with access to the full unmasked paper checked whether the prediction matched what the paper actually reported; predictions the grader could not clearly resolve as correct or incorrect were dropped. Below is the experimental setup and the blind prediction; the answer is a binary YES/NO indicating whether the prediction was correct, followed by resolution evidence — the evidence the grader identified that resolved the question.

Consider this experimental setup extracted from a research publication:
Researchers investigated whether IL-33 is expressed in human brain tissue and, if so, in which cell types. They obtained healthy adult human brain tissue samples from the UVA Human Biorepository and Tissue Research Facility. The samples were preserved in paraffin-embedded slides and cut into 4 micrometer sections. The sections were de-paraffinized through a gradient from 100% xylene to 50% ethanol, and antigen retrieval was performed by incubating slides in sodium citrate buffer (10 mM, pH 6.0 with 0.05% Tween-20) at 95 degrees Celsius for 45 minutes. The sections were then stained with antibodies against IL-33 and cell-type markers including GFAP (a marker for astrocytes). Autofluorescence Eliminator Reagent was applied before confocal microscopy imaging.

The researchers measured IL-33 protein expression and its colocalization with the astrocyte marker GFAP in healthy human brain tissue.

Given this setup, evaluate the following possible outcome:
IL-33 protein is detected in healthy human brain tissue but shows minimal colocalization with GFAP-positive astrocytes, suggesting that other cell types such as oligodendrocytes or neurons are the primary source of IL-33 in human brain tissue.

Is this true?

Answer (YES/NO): NO